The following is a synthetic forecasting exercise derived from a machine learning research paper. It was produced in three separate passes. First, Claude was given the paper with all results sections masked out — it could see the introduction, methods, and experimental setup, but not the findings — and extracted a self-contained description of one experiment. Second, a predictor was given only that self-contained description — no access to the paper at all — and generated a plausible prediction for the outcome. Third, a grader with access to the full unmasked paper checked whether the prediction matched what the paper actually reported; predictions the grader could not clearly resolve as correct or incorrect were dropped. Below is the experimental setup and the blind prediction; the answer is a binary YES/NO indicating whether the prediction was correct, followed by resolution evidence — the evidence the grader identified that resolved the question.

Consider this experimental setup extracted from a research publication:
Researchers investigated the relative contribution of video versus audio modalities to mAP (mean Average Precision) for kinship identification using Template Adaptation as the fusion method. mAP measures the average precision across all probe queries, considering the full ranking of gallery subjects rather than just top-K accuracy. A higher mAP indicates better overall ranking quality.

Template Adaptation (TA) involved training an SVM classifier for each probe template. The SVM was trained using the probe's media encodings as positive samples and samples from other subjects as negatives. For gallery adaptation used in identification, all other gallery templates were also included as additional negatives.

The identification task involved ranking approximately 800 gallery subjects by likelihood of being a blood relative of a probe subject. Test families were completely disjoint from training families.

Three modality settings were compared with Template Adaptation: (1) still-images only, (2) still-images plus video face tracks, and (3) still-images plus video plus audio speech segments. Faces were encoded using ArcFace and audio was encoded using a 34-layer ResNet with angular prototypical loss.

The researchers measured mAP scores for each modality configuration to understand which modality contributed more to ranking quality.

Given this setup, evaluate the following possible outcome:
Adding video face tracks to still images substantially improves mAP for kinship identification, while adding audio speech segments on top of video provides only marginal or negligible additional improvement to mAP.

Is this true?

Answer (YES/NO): NO